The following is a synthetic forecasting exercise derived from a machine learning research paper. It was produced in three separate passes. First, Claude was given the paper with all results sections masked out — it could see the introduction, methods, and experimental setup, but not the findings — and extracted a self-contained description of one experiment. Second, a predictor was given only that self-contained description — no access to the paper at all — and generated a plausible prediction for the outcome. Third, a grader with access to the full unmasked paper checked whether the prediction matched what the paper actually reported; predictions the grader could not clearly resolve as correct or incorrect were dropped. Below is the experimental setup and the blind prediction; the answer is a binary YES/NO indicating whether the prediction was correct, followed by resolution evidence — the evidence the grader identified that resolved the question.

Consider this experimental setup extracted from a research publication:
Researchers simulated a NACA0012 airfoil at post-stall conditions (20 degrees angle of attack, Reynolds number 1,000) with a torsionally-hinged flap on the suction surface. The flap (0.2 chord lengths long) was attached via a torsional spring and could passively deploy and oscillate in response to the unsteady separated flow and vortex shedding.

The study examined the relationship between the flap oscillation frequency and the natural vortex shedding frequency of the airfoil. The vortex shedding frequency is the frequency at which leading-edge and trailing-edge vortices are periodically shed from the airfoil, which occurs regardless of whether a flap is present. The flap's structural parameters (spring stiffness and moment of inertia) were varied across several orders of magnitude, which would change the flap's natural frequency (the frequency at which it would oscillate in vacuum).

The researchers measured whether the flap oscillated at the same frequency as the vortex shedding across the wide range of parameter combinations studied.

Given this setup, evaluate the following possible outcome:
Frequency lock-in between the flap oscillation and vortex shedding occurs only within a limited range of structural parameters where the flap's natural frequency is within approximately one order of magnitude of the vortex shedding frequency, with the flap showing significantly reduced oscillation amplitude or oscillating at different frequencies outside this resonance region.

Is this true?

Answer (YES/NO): NO